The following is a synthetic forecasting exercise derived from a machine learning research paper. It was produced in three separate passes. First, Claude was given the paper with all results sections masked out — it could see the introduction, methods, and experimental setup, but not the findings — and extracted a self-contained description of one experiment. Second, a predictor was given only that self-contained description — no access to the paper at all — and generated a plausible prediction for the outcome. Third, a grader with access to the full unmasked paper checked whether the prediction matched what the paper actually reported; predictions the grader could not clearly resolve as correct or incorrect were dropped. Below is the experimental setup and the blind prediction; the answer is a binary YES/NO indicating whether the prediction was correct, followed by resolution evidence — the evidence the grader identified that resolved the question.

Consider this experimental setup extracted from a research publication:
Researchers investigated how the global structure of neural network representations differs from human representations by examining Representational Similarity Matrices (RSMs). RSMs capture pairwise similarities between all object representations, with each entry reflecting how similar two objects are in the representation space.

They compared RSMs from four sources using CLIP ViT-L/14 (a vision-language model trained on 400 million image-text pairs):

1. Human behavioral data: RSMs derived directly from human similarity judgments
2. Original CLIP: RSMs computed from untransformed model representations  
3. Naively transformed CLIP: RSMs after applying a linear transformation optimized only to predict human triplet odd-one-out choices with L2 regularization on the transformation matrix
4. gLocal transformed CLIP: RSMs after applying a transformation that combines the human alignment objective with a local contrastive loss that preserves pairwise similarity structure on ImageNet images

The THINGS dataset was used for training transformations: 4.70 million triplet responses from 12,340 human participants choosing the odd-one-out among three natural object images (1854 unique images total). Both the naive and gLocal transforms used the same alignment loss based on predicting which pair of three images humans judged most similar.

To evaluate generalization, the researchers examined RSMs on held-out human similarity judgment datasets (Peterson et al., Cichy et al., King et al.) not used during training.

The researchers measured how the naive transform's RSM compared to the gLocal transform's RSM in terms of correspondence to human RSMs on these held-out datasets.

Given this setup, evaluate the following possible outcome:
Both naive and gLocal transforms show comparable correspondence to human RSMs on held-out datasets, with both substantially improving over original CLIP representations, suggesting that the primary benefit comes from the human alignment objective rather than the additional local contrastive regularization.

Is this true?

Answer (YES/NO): YES